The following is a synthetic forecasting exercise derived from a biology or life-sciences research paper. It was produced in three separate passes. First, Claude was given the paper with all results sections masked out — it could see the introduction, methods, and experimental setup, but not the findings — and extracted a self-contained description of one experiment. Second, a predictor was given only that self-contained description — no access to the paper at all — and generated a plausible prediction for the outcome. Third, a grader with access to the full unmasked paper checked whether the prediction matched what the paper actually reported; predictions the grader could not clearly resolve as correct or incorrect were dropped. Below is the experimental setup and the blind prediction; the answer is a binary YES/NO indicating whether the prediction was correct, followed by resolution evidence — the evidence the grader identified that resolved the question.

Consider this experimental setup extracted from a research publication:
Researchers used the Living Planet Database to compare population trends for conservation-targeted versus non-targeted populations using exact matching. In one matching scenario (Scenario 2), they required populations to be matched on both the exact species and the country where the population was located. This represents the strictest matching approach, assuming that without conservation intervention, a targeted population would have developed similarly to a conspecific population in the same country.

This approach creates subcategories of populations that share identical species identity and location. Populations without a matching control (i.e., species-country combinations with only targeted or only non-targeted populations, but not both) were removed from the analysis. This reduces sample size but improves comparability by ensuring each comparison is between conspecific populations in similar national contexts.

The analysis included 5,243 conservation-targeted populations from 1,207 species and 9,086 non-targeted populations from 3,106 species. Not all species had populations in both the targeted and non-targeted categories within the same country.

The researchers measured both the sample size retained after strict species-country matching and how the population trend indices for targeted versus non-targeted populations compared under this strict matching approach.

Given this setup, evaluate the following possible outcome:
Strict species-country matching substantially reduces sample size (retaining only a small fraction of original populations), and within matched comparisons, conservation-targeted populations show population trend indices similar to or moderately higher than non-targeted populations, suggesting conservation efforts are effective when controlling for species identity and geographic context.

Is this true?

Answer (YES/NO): NO